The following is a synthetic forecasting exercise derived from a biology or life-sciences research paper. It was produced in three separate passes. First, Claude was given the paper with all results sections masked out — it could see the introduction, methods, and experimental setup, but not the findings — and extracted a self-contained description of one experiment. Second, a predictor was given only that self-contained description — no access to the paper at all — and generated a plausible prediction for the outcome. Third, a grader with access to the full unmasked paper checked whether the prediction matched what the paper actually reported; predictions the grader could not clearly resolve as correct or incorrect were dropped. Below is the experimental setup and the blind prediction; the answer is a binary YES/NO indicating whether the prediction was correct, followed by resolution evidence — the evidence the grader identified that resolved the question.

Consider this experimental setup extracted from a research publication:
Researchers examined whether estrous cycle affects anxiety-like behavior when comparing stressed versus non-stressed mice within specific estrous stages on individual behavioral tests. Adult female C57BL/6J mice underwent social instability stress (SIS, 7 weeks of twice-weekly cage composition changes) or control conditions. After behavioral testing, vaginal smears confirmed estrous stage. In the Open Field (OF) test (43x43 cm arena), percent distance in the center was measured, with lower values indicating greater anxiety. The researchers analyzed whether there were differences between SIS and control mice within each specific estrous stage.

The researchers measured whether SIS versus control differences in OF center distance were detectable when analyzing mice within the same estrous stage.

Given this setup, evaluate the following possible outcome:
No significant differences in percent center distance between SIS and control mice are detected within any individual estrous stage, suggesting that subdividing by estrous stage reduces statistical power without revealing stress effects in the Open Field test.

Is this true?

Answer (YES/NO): YES